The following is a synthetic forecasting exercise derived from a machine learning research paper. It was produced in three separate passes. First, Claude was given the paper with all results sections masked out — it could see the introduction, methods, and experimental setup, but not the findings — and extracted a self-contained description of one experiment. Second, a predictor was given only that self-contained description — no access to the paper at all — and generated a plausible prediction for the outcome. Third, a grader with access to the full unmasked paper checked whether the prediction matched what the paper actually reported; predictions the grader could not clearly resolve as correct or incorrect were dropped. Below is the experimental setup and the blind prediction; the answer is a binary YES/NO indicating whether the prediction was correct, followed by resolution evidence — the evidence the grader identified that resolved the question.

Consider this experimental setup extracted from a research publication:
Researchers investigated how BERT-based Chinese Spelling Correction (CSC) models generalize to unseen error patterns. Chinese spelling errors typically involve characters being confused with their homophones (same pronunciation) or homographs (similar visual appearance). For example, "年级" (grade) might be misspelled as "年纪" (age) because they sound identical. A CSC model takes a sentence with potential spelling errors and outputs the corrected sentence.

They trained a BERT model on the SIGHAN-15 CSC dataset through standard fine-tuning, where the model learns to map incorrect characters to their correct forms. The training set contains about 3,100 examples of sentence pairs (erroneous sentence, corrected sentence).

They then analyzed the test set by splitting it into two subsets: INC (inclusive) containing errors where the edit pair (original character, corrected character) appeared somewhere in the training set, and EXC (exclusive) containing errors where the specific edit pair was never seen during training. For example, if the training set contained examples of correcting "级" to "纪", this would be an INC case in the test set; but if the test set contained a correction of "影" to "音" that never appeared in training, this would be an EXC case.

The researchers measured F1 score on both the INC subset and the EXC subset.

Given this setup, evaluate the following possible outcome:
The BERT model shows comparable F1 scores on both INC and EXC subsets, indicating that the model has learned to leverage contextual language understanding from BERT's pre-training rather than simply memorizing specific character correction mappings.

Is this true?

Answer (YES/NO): NO